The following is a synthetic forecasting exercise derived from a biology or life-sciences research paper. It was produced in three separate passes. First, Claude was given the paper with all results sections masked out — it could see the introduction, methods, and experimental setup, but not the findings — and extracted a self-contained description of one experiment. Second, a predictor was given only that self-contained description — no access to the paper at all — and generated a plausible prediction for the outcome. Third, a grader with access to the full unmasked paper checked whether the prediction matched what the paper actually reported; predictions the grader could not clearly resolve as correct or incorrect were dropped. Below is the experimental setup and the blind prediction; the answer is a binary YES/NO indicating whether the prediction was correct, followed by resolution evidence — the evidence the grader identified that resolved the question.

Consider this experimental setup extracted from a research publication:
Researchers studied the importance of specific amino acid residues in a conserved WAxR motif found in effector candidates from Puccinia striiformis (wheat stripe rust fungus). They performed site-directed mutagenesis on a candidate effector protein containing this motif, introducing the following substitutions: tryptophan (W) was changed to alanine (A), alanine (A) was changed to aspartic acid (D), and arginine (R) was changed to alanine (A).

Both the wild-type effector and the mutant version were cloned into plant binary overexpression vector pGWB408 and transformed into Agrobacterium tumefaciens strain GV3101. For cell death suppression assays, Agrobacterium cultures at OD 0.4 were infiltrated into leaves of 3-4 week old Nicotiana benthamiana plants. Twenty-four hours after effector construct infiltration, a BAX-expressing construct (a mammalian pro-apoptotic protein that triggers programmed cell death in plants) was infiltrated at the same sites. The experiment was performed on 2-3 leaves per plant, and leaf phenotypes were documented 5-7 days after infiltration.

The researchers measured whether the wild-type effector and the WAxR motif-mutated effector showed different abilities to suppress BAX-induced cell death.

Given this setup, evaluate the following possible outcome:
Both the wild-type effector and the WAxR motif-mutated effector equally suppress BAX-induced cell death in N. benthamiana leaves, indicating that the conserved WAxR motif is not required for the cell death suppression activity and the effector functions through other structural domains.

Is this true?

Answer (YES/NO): YES